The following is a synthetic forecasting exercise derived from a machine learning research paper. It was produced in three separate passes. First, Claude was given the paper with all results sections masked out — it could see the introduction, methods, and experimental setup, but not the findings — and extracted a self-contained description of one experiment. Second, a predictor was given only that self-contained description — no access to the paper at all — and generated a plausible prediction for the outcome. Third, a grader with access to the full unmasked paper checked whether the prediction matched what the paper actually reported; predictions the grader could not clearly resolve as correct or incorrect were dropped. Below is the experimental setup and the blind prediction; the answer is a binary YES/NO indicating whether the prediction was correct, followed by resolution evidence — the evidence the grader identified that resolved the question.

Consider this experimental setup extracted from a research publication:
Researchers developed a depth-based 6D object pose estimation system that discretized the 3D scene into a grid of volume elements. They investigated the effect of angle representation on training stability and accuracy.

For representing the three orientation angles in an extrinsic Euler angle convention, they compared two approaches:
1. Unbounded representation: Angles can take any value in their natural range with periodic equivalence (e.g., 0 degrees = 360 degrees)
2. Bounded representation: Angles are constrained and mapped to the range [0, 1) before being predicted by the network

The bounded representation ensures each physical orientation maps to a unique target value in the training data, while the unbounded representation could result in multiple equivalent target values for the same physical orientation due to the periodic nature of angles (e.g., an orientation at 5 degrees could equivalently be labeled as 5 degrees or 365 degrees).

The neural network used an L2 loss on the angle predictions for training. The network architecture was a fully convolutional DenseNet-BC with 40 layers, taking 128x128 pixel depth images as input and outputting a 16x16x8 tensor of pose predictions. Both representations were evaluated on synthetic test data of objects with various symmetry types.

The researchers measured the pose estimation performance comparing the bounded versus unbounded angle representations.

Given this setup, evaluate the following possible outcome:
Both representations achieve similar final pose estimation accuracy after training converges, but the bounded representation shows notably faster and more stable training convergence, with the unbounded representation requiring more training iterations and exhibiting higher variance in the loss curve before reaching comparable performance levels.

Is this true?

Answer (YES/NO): NO